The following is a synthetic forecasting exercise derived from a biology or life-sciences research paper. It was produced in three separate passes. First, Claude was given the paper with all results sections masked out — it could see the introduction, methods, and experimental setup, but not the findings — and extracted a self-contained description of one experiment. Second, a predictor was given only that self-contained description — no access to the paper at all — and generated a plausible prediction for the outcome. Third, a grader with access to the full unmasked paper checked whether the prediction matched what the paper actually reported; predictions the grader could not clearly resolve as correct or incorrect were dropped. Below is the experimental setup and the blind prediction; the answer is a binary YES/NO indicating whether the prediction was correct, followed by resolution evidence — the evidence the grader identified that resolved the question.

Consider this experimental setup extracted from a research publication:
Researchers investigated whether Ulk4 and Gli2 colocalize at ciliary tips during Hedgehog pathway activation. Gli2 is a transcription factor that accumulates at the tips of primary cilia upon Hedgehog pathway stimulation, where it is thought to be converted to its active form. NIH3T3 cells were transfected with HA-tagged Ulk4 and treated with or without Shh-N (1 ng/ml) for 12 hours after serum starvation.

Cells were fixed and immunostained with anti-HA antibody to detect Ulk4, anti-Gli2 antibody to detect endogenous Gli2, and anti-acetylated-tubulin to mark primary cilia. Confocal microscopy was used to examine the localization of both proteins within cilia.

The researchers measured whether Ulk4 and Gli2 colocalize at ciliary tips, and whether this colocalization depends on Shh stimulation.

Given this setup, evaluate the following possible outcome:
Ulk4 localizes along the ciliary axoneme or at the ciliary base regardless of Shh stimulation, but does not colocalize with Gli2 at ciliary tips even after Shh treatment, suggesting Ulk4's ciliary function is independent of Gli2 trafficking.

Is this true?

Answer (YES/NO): NO